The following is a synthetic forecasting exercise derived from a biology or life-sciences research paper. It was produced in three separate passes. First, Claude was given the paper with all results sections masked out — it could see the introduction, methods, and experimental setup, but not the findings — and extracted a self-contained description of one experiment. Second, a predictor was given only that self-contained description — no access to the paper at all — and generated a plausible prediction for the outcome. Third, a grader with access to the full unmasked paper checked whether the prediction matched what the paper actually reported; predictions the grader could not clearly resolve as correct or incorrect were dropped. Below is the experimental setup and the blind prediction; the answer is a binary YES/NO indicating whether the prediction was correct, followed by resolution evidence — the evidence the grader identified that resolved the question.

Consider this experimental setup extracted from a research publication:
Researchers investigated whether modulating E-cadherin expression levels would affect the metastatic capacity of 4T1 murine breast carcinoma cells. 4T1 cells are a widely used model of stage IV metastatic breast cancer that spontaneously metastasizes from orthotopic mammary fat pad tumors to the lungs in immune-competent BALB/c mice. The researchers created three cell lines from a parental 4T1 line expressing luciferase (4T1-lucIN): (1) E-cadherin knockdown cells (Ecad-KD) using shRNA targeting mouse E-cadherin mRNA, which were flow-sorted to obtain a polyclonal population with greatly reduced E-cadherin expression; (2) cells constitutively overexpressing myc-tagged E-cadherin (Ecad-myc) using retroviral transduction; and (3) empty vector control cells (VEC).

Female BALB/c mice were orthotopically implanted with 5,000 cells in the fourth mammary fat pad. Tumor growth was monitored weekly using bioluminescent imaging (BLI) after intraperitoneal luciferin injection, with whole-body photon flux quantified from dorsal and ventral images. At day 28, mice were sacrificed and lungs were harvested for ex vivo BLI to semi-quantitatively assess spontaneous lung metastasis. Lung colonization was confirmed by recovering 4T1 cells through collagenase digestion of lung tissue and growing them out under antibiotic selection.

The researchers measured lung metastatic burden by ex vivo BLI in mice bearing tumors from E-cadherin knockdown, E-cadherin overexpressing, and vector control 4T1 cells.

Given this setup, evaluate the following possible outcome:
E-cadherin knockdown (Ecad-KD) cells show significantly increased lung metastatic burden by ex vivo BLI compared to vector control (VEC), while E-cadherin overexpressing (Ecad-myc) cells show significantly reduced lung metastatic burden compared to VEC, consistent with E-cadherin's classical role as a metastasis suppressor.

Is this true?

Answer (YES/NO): NO